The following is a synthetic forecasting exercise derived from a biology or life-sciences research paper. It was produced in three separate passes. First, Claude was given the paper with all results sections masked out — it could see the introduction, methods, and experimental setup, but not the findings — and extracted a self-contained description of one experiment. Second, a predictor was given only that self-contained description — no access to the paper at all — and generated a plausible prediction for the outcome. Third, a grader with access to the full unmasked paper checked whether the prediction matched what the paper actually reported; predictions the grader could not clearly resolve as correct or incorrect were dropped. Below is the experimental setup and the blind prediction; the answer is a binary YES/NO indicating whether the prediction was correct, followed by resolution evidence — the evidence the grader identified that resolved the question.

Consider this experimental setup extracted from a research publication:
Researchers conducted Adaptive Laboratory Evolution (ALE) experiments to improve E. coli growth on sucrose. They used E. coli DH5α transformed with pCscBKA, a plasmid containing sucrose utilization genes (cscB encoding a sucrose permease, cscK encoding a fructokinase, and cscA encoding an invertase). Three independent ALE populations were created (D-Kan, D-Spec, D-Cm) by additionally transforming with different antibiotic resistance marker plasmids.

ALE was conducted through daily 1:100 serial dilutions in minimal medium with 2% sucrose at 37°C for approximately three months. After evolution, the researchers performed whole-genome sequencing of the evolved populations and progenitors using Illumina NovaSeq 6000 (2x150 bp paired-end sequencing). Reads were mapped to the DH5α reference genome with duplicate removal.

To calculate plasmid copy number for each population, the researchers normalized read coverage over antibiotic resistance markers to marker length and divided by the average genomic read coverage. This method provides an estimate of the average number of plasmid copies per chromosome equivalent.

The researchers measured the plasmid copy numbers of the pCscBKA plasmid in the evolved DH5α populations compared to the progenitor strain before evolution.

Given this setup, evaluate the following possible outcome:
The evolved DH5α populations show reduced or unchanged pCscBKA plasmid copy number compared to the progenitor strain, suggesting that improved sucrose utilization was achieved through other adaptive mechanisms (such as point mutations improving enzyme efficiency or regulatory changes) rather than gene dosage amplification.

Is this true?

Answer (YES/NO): YES